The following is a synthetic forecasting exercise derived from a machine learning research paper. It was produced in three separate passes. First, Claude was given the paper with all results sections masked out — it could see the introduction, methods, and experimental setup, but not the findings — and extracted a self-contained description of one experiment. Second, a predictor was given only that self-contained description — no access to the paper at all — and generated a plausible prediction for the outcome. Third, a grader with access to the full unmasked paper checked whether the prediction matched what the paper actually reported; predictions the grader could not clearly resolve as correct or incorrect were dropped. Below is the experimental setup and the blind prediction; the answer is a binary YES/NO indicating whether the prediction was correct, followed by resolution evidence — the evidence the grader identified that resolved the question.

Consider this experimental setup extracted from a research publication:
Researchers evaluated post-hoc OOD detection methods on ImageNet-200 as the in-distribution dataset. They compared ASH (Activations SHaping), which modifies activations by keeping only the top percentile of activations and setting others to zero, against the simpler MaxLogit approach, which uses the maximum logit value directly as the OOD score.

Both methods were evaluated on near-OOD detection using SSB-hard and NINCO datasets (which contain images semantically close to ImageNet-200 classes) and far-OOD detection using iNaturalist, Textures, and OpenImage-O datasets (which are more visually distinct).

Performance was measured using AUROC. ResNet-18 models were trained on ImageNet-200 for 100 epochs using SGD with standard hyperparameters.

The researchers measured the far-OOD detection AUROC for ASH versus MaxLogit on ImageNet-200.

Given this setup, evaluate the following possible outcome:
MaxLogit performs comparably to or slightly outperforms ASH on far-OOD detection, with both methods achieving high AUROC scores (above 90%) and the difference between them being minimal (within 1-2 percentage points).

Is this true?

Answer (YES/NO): NO